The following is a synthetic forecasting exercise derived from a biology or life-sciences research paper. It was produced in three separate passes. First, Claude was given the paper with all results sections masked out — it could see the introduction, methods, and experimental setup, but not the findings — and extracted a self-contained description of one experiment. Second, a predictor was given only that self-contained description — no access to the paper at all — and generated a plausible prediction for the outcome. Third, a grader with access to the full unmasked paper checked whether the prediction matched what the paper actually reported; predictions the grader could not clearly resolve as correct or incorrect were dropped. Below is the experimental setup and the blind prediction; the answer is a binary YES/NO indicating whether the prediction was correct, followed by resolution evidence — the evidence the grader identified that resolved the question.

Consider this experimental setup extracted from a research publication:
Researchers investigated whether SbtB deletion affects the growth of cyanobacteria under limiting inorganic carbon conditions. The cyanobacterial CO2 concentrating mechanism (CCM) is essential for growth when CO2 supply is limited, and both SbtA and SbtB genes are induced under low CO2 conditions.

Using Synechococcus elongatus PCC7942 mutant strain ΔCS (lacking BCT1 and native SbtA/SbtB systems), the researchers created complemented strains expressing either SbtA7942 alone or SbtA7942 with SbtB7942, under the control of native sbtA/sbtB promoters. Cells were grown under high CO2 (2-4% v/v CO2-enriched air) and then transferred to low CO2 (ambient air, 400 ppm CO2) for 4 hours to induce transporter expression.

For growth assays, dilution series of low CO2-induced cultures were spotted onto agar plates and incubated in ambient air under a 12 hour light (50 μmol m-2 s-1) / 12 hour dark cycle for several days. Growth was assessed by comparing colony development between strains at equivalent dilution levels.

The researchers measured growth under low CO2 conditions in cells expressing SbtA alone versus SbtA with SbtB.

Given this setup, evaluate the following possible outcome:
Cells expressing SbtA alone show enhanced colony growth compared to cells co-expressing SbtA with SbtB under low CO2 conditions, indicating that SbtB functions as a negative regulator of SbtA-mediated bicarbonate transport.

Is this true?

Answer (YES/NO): NO